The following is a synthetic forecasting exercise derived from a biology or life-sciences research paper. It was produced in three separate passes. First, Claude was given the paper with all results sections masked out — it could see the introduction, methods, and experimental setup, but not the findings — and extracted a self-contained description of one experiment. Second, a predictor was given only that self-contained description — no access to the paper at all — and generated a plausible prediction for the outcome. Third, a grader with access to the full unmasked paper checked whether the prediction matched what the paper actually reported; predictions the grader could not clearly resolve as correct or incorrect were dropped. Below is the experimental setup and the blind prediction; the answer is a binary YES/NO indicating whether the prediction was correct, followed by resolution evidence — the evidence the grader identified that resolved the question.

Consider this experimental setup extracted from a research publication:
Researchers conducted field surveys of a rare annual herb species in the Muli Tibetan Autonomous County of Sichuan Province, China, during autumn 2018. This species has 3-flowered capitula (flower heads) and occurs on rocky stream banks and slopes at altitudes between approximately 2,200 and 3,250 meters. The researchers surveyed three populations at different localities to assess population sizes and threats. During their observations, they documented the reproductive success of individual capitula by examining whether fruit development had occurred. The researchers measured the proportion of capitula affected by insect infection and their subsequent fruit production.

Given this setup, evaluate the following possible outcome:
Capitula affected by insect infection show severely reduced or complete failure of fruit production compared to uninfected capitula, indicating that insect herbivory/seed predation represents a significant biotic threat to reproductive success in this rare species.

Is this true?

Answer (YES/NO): YES